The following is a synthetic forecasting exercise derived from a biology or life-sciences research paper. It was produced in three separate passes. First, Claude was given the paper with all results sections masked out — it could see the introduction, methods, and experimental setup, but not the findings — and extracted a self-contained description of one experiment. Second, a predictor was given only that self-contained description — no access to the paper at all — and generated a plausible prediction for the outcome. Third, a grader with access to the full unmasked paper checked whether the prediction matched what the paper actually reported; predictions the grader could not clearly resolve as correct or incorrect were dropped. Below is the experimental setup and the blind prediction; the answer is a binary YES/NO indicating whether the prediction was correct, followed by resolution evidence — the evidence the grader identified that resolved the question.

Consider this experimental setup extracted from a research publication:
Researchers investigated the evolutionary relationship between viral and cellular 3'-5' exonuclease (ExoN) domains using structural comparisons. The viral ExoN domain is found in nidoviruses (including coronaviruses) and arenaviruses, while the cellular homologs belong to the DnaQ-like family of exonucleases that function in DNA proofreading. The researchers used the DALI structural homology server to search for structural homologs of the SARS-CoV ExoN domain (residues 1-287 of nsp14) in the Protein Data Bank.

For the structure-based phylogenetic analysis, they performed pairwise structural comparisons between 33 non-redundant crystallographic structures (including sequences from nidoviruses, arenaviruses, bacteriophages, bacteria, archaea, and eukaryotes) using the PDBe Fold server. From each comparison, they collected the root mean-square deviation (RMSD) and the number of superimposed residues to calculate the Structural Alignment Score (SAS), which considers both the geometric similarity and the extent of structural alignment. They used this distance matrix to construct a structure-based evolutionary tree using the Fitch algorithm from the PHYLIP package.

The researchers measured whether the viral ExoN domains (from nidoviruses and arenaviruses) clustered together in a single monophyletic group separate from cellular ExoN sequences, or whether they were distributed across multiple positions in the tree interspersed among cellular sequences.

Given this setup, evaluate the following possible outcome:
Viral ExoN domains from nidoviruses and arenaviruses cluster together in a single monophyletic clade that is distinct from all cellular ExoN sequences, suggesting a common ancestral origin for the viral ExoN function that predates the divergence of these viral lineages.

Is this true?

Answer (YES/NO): NO